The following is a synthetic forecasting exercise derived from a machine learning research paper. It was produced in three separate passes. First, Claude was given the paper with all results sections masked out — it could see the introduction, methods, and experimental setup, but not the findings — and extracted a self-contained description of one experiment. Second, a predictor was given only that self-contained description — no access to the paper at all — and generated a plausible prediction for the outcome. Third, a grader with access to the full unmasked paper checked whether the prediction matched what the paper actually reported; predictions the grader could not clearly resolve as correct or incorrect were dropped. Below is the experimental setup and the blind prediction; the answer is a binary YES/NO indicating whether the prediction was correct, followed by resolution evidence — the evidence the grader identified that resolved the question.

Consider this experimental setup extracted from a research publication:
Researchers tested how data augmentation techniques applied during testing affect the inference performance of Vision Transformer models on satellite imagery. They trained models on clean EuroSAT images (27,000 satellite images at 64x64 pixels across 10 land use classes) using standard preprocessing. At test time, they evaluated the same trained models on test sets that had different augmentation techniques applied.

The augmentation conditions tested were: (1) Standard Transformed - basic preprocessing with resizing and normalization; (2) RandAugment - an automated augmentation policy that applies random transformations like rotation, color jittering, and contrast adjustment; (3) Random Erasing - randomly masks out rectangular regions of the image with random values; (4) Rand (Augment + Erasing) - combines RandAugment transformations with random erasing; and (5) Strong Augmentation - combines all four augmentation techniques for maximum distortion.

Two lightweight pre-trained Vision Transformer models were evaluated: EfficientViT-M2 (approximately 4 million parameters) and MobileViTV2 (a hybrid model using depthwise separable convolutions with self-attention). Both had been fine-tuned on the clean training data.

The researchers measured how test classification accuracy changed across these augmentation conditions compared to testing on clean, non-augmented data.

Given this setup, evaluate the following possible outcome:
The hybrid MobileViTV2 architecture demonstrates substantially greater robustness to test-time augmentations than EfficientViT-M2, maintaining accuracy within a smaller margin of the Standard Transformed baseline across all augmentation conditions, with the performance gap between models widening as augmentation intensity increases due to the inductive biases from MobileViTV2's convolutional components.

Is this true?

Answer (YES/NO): NO